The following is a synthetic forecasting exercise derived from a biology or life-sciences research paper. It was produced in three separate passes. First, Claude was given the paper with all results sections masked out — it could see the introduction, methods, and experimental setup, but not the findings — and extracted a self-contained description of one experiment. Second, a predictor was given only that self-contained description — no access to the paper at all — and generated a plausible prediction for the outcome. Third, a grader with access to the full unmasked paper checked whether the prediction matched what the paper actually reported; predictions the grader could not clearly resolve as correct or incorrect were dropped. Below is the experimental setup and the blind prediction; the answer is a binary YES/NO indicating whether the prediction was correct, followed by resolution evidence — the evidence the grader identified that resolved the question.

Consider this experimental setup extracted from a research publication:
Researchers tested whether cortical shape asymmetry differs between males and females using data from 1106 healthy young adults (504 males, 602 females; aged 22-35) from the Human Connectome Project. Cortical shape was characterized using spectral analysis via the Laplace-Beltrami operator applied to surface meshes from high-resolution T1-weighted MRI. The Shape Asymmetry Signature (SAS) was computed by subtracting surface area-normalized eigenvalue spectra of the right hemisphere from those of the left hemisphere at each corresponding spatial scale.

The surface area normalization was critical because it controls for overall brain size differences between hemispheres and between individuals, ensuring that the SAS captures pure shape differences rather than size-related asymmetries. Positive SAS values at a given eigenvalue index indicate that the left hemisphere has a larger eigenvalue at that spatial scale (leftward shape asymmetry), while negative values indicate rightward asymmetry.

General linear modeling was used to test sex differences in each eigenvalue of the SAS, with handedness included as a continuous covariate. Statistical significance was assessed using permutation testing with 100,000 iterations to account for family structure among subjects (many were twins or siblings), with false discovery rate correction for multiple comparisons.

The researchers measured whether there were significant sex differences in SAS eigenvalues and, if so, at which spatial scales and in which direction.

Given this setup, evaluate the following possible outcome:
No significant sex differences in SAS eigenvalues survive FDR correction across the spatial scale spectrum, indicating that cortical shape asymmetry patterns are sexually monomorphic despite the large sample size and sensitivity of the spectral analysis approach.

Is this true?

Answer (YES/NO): NO